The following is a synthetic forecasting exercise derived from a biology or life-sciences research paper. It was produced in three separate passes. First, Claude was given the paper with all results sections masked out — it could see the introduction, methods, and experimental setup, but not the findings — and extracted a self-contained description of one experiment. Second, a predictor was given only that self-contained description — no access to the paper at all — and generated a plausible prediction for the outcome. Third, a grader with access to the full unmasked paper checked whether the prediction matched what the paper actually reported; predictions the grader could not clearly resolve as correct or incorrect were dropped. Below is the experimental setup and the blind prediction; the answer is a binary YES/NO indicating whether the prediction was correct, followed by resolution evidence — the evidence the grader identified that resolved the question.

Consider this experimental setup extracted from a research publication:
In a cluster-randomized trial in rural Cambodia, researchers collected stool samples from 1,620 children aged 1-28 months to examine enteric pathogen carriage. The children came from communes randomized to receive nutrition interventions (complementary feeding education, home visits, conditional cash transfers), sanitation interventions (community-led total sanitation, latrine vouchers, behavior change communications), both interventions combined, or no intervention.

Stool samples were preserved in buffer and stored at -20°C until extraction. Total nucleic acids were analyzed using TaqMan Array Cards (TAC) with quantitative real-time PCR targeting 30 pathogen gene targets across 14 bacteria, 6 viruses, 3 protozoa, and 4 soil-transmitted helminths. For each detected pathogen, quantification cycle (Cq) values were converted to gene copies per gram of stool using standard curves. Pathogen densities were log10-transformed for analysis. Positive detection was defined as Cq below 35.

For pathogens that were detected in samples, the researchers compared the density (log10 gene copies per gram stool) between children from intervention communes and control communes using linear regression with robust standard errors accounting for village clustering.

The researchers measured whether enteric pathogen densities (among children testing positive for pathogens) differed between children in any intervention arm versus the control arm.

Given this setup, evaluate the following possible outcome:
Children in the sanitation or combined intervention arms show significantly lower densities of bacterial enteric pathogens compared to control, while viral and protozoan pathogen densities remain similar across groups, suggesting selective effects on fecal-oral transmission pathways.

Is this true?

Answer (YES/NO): NO